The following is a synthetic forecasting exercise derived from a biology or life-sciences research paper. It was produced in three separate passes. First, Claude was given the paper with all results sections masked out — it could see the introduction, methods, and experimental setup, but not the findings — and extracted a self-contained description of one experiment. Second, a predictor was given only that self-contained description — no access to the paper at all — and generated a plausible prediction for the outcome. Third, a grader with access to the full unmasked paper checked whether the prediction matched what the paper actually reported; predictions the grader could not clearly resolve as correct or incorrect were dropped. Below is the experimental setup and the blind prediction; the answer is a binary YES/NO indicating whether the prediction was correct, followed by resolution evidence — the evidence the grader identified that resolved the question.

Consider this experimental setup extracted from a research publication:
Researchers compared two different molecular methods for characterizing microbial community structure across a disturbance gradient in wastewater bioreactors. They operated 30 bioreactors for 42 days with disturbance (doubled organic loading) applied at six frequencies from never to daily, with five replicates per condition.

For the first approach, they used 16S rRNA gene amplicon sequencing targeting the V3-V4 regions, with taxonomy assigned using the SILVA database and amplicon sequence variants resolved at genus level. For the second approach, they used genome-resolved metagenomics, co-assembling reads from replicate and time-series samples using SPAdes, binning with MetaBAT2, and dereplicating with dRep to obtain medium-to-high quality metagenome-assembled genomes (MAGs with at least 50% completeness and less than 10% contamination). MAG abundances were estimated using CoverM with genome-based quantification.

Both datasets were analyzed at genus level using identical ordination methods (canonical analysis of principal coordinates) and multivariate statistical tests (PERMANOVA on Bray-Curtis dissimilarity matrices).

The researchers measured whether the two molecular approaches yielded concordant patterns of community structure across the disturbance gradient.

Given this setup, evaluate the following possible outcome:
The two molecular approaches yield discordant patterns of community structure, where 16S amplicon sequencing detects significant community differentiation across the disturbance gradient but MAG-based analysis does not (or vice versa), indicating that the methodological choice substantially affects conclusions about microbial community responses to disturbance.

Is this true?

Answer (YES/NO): NO